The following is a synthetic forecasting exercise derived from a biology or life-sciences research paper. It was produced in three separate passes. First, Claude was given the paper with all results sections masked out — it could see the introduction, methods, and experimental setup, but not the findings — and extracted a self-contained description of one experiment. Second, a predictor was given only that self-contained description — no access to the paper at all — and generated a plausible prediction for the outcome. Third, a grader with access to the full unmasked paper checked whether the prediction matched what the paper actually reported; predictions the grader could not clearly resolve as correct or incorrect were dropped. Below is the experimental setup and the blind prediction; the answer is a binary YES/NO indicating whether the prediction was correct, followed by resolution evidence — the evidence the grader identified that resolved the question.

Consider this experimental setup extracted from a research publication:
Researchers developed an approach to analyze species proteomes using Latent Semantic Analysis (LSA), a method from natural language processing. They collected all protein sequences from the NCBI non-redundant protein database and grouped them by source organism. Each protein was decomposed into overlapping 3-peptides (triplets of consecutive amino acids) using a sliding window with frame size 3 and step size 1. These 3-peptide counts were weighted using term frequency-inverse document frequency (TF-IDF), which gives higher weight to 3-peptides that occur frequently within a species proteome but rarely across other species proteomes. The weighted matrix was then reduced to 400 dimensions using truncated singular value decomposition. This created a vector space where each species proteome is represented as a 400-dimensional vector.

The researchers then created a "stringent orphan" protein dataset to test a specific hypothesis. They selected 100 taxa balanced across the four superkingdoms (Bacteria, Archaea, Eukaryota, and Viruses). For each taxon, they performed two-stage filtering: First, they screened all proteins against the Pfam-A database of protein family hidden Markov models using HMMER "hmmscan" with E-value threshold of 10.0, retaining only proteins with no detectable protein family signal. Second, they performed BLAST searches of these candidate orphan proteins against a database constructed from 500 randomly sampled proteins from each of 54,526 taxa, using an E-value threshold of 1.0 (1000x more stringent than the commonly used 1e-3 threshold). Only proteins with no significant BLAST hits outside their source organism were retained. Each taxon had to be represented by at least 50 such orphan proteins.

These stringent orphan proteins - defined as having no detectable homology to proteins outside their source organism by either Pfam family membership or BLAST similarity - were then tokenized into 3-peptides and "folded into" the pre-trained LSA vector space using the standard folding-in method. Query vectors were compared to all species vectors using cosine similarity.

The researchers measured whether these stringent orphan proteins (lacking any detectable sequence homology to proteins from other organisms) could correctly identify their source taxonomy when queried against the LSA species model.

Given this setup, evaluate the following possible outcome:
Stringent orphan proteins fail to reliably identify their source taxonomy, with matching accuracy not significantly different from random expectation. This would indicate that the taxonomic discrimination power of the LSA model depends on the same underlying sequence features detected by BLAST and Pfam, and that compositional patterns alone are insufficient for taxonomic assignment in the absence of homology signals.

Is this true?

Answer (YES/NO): NO